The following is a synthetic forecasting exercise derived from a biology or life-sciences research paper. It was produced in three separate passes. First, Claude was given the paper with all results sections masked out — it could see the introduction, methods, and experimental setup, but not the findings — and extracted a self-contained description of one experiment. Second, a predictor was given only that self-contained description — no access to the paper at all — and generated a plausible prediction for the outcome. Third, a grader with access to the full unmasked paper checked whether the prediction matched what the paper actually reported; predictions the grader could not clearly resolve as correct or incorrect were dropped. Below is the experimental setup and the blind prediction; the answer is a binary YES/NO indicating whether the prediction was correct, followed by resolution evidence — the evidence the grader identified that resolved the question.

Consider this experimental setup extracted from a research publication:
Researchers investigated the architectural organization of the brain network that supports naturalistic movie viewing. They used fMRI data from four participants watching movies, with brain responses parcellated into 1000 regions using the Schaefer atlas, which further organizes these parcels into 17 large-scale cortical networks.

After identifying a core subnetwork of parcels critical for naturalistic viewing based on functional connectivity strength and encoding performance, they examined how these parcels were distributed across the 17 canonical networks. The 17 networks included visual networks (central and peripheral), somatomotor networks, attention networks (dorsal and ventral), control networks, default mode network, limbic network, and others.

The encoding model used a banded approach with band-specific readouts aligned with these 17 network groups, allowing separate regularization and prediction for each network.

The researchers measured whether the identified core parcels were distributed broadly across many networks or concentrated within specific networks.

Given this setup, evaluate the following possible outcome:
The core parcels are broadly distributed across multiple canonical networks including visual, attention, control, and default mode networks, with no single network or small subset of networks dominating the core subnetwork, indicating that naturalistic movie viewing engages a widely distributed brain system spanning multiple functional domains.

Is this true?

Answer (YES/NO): NO